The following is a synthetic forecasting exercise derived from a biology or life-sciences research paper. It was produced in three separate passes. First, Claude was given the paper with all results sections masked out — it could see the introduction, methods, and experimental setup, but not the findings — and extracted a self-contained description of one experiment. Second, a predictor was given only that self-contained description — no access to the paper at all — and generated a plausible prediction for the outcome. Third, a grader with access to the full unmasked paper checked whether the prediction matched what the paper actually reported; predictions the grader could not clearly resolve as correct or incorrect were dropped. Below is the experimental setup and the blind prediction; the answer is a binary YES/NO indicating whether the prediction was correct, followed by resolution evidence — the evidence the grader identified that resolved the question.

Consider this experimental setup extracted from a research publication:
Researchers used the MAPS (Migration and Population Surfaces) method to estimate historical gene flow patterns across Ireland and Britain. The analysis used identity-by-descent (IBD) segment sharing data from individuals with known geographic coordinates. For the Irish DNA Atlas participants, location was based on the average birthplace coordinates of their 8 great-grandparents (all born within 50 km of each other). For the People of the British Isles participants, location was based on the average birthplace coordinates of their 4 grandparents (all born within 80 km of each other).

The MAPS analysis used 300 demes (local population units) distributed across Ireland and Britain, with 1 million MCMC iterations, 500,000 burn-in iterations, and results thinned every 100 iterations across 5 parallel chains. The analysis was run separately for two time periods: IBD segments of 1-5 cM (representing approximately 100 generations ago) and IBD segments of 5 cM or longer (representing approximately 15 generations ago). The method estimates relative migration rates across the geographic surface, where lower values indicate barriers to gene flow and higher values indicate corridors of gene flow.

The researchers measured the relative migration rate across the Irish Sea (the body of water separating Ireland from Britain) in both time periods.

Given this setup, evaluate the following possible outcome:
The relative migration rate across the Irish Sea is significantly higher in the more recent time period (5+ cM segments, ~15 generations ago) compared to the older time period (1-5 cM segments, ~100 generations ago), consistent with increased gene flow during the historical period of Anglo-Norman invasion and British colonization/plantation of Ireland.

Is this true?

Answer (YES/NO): NO